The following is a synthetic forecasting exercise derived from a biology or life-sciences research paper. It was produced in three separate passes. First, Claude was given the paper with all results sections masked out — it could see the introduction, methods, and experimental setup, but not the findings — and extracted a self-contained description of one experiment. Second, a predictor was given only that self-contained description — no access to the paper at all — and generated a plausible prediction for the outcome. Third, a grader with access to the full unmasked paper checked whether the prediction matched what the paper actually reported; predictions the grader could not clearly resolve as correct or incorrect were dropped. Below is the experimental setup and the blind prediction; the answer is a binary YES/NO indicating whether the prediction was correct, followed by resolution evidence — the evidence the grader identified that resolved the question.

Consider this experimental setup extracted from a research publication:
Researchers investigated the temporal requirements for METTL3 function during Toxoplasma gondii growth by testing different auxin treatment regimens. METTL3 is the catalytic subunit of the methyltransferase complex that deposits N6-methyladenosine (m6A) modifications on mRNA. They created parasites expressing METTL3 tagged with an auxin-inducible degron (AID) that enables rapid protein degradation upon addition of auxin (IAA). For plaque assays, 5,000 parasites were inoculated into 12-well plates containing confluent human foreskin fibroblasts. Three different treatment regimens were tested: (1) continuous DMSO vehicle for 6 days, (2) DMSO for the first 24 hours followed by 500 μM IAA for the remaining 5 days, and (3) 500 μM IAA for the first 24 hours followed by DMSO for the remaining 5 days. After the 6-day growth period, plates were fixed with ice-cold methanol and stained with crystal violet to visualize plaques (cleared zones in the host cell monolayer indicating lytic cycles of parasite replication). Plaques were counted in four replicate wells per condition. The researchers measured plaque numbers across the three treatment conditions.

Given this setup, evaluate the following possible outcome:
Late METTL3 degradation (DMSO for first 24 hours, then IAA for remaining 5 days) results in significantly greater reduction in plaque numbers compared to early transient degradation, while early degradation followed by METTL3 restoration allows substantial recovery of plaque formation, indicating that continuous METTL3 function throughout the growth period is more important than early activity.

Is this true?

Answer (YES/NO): NO